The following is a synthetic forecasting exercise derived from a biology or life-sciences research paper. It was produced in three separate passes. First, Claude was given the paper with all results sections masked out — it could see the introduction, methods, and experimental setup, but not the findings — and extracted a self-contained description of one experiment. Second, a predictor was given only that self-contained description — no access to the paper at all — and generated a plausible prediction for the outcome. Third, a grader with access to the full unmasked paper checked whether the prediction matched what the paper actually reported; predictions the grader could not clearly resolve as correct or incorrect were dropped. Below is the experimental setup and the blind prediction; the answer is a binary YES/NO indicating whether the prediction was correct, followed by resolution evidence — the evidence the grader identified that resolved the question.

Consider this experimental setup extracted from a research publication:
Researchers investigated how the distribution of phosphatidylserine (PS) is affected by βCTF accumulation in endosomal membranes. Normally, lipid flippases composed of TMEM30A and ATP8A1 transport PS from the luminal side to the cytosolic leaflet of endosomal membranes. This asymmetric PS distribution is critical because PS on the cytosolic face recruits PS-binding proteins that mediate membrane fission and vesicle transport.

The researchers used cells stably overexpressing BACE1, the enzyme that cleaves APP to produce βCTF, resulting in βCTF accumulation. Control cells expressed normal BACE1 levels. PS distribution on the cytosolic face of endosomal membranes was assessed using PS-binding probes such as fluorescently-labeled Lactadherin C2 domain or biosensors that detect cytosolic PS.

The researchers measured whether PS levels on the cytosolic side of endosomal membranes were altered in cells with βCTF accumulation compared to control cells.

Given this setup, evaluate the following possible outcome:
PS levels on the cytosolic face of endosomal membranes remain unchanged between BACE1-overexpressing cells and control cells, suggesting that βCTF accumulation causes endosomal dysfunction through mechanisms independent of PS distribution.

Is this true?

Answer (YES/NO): NO